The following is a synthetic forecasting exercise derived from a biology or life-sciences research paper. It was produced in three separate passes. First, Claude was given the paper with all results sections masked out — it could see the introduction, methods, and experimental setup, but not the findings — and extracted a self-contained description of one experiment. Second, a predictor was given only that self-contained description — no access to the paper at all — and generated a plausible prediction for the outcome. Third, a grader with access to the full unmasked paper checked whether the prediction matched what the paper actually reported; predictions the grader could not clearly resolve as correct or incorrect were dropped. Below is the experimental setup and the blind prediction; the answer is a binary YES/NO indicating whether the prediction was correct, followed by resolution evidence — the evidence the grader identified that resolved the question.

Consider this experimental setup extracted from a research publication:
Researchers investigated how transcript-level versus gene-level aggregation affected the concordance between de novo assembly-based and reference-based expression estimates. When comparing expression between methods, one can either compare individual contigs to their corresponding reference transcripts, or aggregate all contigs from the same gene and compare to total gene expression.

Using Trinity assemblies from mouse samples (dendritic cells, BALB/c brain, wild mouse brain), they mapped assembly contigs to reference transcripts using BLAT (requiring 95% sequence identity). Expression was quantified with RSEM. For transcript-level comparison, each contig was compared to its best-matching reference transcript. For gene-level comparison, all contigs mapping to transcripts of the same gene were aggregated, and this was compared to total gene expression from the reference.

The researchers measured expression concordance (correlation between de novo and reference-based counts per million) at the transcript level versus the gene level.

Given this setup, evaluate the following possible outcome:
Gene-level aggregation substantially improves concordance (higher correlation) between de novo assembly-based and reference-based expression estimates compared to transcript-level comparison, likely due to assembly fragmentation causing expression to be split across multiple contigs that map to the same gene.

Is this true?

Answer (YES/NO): YES